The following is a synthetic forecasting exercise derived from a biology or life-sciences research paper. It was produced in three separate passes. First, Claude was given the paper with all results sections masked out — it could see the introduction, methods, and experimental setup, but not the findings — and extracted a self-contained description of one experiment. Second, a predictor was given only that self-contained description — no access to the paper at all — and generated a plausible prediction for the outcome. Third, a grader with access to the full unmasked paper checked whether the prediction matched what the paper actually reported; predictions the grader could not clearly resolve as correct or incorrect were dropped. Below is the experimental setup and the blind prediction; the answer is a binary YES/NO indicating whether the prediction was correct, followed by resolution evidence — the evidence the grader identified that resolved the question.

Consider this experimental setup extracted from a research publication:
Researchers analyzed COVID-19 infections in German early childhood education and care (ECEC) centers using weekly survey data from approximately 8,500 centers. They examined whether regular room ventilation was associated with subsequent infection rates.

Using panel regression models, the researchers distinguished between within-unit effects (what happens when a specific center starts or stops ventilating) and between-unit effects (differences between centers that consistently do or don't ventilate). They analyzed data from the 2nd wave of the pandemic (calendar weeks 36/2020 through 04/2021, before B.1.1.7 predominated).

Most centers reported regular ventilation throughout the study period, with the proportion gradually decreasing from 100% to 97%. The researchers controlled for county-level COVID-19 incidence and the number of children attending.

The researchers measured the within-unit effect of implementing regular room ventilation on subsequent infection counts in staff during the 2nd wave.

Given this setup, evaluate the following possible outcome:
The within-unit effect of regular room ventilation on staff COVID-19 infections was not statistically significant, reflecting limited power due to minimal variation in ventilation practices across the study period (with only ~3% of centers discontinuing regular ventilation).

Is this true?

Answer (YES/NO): NO